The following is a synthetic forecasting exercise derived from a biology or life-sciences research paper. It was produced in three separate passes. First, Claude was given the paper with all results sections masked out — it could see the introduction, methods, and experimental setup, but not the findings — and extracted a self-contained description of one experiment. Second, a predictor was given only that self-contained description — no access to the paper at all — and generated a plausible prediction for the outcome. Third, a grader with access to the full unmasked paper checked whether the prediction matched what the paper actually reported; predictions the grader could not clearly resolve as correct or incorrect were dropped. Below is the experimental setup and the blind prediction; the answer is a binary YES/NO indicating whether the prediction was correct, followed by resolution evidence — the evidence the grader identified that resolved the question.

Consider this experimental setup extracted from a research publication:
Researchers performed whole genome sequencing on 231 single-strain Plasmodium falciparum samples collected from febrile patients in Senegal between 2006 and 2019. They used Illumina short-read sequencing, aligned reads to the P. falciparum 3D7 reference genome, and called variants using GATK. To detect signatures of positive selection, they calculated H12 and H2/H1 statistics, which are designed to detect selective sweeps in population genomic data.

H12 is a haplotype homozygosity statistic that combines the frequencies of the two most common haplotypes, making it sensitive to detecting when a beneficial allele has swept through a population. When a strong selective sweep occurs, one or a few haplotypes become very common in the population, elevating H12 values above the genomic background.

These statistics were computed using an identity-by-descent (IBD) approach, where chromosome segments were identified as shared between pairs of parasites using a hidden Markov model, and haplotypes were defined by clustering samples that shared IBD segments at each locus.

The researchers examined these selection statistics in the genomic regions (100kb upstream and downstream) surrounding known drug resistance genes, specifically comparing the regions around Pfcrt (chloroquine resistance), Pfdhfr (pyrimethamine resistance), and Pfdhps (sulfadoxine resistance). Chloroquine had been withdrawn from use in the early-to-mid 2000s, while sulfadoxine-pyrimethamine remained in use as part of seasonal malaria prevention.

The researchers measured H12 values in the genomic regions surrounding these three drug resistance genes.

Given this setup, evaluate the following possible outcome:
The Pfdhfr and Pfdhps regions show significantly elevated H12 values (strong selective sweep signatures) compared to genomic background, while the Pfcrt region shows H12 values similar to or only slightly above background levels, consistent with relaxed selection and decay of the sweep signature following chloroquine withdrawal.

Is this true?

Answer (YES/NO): NO